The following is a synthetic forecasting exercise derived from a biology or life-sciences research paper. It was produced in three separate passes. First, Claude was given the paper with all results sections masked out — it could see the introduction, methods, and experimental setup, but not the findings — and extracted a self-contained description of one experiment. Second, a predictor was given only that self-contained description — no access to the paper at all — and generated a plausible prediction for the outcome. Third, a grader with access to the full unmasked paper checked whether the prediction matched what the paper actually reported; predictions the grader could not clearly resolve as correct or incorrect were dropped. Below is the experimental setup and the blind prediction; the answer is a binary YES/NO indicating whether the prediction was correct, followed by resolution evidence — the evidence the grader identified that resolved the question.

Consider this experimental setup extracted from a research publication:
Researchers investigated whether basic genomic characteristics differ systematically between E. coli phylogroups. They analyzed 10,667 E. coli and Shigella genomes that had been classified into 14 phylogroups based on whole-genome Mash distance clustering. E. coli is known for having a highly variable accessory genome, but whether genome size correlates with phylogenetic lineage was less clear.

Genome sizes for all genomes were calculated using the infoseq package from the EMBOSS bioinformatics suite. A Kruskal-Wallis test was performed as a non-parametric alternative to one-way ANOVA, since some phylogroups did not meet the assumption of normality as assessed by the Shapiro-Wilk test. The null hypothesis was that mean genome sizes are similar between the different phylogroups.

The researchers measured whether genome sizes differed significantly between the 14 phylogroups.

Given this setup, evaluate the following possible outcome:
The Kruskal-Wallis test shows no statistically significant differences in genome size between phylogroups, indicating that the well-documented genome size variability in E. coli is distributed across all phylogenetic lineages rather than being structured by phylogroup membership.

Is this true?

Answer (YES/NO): NO